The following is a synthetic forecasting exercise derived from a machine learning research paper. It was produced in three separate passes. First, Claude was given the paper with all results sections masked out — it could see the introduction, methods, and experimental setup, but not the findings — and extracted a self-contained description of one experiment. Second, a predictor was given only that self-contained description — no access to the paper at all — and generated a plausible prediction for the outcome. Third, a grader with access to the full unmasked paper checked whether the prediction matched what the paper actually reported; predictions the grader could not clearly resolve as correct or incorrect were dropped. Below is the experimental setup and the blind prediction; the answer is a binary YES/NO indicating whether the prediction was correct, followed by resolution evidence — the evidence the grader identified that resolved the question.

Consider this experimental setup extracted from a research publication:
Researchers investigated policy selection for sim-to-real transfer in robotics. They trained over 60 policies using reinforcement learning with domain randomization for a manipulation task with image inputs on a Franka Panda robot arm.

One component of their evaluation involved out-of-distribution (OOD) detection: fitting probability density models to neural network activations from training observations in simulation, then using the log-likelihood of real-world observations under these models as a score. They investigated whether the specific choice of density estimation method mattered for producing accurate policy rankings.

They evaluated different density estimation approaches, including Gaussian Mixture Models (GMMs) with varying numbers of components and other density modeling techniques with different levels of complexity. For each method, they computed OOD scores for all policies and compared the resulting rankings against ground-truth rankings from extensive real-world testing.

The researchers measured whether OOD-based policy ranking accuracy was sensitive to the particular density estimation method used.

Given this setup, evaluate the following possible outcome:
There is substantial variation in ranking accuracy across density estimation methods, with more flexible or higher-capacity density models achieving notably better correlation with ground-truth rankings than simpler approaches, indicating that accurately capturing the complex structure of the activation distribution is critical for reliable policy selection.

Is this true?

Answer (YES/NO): NO